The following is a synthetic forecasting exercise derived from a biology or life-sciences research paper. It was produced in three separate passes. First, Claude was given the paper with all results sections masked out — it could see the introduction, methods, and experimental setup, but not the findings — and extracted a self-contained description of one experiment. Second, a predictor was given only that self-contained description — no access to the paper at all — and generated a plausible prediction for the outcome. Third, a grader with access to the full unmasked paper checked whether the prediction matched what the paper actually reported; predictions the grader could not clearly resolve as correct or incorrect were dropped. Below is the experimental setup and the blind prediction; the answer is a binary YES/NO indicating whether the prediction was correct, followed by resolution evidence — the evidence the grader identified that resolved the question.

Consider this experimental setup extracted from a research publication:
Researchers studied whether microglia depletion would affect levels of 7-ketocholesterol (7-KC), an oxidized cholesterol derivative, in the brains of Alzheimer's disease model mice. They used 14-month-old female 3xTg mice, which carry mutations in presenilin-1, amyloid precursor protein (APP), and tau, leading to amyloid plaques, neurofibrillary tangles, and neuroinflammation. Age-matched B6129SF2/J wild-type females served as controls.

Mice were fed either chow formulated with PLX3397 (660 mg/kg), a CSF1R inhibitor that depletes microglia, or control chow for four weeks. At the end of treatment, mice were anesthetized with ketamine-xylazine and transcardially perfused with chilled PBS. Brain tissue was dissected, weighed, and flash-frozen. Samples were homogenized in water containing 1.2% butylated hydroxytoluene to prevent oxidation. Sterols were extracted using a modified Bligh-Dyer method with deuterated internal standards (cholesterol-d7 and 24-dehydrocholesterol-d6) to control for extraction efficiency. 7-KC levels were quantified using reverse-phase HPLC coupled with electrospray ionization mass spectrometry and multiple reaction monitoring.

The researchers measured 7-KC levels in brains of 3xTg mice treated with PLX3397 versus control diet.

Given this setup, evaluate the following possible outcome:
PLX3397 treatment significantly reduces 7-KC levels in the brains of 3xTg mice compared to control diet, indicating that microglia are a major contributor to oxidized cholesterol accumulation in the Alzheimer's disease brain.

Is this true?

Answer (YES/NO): YES